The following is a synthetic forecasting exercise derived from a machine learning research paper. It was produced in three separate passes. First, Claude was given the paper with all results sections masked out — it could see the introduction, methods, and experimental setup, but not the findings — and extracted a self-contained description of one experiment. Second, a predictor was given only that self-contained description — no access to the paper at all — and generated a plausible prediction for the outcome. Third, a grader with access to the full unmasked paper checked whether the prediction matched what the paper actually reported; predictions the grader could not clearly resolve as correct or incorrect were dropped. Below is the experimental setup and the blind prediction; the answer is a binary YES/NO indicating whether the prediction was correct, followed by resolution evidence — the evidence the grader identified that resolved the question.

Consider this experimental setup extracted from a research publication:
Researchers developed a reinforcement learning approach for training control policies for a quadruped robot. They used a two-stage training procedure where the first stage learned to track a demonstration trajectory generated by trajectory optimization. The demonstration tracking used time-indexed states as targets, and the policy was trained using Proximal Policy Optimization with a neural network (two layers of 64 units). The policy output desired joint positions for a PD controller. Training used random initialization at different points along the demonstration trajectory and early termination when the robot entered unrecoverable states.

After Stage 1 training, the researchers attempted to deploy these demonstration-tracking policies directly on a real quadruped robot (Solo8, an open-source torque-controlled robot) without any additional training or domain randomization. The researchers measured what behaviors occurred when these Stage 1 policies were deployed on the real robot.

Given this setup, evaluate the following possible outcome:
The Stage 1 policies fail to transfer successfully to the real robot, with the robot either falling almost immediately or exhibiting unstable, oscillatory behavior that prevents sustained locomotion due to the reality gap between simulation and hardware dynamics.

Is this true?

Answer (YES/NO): YES